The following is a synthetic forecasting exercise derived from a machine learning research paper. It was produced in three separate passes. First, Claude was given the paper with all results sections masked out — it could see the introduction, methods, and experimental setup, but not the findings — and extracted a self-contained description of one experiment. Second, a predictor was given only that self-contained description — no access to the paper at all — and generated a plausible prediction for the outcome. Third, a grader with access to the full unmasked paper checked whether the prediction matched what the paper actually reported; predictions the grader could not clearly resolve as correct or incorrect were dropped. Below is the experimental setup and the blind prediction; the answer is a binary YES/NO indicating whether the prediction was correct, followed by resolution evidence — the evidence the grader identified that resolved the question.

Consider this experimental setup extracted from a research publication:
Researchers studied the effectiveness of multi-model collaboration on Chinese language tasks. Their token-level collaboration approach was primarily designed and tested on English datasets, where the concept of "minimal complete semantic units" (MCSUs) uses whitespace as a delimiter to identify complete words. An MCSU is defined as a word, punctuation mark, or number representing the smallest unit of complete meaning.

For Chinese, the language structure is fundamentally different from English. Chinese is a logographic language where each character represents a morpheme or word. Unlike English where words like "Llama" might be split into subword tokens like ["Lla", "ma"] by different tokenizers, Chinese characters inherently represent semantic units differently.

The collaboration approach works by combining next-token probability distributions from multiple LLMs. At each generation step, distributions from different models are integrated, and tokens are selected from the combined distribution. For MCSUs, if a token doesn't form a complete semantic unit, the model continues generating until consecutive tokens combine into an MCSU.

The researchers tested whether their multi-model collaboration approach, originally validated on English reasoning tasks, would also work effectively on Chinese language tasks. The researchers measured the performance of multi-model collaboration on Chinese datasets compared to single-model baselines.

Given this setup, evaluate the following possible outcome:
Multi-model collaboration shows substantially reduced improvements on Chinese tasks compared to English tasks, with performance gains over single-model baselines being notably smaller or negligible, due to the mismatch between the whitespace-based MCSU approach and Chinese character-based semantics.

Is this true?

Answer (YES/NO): NO